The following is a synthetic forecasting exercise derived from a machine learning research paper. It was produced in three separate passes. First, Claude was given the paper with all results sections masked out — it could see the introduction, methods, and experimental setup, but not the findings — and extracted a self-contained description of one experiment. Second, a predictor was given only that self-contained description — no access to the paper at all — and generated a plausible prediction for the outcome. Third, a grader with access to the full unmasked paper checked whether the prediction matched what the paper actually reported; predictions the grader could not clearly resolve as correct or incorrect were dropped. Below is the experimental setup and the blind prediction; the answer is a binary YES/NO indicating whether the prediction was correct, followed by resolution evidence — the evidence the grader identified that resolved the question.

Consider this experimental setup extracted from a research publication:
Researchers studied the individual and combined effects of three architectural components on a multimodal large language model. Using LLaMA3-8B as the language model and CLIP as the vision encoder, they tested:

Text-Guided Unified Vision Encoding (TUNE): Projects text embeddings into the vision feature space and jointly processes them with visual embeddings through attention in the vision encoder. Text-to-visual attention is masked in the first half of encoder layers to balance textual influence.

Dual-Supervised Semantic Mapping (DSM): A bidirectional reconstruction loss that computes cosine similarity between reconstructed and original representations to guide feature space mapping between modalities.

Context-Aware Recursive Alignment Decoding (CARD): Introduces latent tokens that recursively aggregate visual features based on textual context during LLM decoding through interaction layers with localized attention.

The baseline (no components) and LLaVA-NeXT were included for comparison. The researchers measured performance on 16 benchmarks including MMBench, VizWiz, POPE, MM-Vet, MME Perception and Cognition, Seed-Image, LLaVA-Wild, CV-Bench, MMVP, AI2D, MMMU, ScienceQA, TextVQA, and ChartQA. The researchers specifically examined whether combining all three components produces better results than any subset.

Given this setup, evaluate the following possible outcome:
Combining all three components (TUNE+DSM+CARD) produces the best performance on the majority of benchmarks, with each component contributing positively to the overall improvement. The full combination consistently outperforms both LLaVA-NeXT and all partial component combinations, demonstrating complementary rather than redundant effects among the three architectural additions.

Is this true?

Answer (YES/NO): NO